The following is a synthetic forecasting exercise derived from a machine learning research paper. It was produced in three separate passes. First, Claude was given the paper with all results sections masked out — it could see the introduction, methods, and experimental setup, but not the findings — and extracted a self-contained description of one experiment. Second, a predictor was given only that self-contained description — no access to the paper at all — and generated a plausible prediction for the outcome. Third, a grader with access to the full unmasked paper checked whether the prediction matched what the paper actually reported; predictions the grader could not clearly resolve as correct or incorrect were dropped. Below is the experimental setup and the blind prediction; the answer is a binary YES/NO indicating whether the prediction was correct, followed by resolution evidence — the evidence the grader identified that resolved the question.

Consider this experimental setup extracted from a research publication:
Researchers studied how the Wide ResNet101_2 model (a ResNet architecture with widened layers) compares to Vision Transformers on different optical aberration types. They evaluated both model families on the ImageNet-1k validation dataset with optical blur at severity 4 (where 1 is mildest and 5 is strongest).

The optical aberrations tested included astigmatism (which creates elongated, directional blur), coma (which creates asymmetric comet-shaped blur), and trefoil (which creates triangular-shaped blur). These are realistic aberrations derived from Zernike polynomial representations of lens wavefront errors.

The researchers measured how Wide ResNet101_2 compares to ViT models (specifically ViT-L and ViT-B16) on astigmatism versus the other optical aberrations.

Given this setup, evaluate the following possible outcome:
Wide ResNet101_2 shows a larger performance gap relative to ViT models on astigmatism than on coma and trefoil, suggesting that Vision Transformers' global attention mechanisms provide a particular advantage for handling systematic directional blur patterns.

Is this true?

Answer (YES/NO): YES